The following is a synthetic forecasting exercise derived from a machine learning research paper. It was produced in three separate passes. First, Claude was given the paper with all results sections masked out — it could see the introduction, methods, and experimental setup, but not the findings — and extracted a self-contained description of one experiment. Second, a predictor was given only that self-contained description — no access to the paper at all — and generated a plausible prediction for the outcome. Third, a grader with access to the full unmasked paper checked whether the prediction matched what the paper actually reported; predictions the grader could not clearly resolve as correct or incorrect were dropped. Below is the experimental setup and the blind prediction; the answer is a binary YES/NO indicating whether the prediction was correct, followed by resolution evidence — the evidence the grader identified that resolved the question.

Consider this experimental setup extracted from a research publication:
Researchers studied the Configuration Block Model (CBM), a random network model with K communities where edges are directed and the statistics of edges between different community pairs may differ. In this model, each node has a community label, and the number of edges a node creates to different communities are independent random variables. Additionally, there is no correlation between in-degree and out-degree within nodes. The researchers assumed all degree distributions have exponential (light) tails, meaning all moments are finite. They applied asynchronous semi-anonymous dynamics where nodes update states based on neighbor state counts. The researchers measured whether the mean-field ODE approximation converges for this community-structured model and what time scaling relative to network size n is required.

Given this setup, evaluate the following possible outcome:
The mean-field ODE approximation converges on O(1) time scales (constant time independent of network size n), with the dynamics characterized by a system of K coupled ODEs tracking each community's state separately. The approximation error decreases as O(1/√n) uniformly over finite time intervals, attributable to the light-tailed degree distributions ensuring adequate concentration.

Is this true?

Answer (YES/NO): NO